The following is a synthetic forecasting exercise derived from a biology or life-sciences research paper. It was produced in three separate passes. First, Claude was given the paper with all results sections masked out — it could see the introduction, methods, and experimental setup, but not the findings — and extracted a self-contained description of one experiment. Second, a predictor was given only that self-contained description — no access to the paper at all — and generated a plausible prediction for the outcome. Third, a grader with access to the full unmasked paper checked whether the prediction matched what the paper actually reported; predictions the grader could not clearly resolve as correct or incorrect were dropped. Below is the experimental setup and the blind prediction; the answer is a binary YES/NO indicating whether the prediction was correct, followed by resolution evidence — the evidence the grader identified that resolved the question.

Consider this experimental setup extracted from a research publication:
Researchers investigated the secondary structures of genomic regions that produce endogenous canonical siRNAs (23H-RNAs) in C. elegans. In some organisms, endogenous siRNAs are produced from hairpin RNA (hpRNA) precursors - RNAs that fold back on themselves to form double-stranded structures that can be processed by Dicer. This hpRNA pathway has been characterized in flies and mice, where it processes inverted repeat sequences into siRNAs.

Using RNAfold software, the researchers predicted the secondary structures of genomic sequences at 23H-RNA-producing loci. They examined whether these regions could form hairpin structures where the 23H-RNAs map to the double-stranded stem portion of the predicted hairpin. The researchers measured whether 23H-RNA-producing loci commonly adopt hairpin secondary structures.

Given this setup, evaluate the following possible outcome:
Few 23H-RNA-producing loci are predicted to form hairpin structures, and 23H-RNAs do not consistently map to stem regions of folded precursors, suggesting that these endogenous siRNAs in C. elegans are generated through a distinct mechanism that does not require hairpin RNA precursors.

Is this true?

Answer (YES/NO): NO